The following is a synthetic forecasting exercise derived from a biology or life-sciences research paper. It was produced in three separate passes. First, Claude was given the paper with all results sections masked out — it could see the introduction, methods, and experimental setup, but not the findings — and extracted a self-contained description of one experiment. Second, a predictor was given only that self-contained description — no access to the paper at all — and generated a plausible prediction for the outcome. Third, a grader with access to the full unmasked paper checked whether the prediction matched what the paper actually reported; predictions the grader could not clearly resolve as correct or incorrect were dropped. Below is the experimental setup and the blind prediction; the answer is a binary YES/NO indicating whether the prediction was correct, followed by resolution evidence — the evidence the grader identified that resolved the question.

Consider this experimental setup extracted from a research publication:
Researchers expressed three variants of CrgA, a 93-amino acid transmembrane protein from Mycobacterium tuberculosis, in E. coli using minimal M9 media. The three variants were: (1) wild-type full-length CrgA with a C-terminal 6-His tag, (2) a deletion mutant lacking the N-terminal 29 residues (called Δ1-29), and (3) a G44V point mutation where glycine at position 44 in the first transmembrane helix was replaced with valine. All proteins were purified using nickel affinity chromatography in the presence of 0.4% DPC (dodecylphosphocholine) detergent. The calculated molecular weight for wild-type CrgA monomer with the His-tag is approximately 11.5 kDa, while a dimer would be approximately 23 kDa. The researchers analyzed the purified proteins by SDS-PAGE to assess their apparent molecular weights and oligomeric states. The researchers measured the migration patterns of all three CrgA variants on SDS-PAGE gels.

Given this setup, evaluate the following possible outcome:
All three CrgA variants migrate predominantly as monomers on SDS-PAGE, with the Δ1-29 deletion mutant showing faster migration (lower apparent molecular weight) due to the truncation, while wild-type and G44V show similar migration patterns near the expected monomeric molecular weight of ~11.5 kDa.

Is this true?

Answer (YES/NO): NO